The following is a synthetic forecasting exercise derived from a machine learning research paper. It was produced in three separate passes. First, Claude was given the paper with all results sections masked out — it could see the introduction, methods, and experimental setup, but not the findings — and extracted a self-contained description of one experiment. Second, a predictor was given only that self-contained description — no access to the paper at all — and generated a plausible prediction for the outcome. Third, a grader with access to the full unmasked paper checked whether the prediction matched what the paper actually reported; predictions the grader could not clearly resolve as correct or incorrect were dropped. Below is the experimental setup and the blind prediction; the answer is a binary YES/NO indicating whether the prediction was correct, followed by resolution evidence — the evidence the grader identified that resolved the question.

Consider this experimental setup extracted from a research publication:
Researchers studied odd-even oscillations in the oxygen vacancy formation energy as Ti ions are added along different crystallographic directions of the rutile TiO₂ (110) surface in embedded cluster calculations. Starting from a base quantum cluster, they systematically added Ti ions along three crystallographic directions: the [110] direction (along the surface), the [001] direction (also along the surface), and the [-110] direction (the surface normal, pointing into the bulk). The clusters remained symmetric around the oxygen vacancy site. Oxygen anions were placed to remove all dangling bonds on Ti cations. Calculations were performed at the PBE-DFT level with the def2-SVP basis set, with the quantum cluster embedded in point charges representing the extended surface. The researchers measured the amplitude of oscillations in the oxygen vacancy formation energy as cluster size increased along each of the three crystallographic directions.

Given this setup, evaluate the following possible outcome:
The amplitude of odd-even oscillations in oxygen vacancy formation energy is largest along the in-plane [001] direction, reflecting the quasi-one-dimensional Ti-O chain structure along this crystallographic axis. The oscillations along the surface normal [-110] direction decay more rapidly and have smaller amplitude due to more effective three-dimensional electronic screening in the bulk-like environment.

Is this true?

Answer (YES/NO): NO